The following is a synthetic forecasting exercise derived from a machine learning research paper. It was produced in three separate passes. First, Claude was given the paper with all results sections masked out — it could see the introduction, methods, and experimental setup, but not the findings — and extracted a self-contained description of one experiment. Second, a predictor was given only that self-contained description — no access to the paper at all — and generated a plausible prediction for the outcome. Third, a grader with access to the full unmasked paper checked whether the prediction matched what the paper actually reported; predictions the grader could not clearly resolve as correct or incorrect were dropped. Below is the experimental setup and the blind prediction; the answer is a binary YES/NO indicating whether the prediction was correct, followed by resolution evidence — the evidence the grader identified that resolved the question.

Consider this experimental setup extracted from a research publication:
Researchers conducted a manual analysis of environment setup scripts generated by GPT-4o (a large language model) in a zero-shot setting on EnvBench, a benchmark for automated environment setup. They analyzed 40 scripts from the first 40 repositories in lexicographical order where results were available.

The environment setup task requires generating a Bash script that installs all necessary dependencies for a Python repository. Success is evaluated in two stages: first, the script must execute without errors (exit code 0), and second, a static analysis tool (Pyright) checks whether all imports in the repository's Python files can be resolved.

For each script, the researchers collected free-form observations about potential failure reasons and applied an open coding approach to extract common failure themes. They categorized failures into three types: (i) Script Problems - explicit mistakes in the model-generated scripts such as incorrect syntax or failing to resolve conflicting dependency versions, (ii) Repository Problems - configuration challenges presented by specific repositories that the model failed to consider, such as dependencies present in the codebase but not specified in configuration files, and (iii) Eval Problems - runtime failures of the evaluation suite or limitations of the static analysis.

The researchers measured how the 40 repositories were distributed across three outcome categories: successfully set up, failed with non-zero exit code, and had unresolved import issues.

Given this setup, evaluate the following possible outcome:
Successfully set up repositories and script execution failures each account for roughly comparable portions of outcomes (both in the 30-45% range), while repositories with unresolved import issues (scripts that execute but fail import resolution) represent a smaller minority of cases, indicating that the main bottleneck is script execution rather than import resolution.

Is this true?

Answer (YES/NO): NO